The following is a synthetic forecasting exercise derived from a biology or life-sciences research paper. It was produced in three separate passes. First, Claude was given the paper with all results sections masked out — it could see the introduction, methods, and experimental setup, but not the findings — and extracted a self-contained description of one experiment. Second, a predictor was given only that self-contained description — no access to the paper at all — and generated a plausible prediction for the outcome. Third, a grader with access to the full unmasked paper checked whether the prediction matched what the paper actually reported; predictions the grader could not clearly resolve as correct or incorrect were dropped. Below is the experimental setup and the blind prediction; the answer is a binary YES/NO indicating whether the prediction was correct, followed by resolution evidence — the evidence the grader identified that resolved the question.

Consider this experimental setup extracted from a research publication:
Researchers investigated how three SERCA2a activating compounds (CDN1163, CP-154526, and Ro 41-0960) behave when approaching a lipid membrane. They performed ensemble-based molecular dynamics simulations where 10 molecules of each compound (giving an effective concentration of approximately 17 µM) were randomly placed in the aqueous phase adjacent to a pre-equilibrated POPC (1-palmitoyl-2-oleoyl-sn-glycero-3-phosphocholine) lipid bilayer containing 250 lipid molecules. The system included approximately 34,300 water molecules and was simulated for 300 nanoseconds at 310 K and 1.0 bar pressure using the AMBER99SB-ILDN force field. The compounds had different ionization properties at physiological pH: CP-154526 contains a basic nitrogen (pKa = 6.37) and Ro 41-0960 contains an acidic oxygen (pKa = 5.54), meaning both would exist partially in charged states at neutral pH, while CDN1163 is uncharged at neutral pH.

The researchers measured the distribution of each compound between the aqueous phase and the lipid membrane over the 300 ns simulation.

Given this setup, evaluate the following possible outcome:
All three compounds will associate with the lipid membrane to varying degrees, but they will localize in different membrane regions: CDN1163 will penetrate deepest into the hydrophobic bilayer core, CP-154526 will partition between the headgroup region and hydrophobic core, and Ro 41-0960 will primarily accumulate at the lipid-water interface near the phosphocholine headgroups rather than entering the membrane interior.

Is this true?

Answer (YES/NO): NO